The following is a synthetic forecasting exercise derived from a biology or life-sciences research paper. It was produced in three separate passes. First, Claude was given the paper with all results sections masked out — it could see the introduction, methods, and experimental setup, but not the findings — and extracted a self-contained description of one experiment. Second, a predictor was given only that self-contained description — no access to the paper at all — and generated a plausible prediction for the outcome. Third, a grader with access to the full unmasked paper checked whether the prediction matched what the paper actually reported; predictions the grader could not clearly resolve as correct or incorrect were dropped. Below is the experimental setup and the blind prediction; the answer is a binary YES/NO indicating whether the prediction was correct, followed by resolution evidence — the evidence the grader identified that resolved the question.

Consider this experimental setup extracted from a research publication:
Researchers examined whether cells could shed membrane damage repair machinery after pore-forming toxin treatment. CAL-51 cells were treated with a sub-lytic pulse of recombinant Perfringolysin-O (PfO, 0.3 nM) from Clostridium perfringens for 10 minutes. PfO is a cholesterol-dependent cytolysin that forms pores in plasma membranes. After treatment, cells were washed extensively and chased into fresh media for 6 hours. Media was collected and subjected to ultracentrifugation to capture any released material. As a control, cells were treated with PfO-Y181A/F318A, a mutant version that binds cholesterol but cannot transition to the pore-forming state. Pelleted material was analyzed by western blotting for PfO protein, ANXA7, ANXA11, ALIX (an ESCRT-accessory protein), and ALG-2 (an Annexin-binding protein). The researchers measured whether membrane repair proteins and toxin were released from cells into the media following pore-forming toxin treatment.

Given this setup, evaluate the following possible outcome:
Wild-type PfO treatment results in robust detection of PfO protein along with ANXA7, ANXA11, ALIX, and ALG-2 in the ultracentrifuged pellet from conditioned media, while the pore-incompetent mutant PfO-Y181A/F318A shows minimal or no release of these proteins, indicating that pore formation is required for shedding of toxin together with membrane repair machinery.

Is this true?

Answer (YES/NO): YES